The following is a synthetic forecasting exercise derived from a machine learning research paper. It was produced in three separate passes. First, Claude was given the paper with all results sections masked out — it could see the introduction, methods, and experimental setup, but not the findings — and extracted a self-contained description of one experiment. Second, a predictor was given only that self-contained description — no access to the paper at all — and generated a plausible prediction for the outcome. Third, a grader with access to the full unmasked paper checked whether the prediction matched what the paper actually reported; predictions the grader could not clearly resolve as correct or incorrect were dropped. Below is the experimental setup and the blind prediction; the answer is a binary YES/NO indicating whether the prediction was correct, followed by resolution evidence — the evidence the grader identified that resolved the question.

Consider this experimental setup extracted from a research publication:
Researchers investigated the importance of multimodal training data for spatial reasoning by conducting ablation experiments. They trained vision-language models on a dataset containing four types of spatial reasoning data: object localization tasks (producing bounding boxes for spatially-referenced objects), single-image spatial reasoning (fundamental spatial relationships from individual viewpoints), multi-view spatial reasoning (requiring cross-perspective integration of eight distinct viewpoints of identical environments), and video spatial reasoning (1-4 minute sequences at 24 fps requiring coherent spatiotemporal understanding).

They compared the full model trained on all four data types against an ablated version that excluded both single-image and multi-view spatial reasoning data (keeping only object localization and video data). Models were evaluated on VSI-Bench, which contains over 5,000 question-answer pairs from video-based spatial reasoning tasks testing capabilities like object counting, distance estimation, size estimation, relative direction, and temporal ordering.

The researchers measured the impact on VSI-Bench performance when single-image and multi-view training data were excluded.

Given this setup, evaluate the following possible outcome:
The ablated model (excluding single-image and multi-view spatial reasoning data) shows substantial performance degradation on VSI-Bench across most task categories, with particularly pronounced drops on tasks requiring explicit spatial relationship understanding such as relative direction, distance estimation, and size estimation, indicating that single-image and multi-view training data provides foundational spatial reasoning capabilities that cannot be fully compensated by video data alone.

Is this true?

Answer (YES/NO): NO